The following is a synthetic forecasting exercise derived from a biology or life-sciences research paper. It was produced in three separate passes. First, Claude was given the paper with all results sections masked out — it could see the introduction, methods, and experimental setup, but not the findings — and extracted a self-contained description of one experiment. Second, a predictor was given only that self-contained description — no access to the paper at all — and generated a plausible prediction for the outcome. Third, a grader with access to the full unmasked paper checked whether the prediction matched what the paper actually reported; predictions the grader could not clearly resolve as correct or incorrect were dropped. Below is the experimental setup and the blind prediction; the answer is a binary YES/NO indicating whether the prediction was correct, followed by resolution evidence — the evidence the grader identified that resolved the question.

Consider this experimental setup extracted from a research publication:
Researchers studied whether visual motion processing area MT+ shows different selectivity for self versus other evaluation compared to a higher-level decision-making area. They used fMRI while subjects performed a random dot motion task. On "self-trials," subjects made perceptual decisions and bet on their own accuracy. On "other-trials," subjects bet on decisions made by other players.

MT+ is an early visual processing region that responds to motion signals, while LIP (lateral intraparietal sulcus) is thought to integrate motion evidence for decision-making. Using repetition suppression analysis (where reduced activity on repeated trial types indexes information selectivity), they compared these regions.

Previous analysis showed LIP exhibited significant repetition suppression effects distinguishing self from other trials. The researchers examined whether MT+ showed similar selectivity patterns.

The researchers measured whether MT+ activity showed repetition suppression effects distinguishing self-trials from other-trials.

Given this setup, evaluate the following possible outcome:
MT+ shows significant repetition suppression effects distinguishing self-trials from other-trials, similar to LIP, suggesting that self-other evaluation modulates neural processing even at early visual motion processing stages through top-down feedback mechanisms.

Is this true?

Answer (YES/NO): NO